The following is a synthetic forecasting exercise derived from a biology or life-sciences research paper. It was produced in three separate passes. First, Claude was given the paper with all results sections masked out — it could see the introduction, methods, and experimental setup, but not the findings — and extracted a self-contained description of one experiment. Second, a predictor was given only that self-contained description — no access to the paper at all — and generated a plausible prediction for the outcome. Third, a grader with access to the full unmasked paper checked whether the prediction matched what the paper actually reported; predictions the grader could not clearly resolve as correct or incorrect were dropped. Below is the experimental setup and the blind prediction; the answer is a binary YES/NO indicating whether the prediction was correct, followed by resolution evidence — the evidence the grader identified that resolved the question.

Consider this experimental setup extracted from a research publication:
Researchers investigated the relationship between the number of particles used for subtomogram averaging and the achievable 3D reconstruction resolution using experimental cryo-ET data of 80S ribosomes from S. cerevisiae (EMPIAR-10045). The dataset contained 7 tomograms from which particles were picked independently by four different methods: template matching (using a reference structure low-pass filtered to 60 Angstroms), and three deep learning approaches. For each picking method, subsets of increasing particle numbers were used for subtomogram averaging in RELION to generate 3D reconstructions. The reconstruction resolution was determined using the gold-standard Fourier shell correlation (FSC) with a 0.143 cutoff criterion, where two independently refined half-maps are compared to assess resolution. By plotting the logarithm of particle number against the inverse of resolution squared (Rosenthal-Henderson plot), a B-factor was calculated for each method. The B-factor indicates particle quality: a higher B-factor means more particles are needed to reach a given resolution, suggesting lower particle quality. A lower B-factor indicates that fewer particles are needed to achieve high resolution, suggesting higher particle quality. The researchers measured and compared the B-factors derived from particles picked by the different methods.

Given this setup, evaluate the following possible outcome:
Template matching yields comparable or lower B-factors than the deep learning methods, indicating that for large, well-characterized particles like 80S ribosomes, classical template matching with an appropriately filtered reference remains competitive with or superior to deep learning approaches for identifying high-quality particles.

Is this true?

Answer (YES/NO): YES